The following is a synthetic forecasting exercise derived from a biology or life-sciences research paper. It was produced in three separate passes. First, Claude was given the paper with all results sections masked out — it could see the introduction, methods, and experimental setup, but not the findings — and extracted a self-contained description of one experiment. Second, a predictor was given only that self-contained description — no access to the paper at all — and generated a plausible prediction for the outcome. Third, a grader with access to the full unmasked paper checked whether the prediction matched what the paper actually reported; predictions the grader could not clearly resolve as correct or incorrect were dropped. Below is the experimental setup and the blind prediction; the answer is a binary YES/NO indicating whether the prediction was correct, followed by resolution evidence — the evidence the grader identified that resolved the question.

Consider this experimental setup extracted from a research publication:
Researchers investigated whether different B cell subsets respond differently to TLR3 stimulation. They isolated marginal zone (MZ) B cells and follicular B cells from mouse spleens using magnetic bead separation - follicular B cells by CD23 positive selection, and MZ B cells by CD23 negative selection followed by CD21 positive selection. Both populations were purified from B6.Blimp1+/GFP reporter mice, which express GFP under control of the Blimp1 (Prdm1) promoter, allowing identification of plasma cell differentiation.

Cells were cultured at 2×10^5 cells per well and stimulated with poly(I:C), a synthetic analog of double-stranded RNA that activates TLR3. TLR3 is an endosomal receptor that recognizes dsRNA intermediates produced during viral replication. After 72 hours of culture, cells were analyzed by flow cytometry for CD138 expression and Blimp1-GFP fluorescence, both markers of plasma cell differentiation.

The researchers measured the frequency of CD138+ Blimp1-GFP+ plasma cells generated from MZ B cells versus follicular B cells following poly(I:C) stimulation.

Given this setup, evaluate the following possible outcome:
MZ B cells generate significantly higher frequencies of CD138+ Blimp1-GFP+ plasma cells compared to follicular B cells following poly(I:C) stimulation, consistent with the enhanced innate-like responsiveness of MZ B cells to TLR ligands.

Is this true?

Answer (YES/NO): YES